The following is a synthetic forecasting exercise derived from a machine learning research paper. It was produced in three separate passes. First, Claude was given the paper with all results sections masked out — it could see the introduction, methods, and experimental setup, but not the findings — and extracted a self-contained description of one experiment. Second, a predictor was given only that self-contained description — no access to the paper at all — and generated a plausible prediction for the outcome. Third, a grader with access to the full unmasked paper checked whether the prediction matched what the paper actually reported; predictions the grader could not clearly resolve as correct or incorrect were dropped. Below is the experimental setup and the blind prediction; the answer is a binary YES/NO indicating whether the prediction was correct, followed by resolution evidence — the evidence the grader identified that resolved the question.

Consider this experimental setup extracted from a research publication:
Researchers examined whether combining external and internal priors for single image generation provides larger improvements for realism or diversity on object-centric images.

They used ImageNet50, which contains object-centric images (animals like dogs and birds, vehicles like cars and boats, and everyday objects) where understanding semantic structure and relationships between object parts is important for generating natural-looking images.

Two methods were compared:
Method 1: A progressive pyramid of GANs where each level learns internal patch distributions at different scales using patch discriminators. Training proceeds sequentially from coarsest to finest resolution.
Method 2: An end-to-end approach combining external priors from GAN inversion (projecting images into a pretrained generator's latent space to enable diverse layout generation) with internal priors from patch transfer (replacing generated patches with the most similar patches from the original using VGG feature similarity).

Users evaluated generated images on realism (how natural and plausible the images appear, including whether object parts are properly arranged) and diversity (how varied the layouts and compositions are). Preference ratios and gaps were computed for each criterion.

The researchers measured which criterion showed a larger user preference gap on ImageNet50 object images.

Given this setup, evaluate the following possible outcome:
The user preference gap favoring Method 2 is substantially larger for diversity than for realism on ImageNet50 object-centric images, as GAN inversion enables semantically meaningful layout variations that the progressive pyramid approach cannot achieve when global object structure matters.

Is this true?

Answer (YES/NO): NO